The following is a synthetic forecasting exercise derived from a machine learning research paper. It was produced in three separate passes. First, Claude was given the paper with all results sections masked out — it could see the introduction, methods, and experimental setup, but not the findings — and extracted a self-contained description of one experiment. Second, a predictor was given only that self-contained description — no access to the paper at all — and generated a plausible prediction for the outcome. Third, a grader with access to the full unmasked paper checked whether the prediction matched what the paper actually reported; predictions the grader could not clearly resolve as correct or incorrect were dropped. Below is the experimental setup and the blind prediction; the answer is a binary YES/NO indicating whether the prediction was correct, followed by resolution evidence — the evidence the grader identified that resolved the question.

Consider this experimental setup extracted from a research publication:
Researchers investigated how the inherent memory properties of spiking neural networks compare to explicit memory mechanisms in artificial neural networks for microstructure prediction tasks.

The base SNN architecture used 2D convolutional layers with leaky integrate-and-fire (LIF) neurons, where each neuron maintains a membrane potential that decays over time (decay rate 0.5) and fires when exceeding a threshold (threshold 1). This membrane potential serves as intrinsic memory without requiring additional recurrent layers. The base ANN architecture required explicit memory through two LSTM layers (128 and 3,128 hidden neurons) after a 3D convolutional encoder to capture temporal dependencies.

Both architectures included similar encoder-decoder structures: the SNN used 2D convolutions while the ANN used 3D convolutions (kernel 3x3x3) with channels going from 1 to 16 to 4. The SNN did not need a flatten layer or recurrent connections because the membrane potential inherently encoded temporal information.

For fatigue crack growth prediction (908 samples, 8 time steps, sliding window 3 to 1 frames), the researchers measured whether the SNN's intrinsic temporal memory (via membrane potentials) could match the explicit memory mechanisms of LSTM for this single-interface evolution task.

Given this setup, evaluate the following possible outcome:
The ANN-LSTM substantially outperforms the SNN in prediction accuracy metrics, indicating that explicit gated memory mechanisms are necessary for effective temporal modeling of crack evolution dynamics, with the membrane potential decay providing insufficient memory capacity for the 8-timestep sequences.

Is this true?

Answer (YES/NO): NO